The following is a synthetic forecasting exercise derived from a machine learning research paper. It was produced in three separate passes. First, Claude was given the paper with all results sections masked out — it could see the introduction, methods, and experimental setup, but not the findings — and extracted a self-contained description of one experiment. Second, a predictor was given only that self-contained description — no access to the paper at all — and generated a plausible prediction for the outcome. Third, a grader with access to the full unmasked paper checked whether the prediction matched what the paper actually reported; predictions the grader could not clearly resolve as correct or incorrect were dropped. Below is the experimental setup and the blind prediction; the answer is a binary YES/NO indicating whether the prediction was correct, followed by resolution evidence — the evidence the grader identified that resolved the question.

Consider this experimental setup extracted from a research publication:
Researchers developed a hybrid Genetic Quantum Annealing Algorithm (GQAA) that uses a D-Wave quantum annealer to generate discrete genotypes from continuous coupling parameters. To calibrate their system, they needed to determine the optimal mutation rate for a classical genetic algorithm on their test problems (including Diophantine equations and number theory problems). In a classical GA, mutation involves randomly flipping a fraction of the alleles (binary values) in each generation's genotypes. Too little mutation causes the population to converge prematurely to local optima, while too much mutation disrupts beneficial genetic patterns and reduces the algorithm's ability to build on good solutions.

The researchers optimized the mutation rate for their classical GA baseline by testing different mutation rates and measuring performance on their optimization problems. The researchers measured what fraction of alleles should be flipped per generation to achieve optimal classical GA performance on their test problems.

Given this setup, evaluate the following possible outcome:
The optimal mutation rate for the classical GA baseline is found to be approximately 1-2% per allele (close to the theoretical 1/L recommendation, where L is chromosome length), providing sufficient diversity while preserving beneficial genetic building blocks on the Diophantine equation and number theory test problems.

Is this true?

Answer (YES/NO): NO